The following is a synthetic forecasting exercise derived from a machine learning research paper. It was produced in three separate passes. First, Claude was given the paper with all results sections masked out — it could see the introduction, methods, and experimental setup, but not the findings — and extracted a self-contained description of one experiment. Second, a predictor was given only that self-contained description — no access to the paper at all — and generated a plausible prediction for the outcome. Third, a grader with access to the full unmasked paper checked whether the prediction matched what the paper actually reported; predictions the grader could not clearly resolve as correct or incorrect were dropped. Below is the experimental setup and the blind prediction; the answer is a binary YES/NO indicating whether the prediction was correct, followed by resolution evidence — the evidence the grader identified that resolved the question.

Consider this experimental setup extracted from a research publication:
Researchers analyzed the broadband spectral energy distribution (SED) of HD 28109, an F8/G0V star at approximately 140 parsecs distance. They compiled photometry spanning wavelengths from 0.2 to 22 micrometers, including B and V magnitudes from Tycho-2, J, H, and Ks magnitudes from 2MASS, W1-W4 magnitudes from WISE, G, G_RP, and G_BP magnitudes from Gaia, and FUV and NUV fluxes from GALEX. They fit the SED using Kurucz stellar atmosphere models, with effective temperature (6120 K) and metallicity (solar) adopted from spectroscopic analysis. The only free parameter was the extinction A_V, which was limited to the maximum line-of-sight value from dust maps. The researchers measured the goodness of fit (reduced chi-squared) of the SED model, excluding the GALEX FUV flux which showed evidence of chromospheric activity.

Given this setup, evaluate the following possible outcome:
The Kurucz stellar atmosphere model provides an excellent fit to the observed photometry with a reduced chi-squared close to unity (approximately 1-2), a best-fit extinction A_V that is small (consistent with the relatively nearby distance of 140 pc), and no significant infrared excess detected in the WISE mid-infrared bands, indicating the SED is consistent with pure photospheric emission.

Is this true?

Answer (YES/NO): NO